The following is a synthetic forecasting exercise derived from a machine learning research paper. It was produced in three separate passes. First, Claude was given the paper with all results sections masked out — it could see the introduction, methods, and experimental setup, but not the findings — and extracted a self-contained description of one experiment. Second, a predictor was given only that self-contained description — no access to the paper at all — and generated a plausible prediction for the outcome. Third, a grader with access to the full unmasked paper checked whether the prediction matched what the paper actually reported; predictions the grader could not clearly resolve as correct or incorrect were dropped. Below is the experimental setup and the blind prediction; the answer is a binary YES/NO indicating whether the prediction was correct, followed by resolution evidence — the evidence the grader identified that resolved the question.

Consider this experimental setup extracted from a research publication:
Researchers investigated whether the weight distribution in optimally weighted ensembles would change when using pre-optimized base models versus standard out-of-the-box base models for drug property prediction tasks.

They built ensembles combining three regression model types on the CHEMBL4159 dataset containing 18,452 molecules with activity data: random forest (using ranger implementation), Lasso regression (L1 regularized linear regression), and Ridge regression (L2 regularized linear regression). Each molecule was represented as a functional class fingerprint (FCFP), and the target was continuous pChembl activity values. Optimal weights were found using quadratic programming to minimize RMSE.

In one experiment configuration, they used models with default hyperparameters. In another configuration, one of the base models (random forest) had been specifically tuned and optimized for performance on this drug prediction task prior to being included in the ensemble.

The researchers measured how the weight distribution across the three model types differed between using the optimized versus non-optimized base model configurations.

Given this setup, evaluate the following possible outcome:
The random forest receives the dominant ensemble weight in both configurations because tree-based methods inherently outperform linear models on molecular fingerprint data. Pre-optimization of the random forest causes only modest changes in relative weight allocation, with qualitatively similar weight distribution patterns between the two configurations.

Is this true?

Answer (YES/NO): NO